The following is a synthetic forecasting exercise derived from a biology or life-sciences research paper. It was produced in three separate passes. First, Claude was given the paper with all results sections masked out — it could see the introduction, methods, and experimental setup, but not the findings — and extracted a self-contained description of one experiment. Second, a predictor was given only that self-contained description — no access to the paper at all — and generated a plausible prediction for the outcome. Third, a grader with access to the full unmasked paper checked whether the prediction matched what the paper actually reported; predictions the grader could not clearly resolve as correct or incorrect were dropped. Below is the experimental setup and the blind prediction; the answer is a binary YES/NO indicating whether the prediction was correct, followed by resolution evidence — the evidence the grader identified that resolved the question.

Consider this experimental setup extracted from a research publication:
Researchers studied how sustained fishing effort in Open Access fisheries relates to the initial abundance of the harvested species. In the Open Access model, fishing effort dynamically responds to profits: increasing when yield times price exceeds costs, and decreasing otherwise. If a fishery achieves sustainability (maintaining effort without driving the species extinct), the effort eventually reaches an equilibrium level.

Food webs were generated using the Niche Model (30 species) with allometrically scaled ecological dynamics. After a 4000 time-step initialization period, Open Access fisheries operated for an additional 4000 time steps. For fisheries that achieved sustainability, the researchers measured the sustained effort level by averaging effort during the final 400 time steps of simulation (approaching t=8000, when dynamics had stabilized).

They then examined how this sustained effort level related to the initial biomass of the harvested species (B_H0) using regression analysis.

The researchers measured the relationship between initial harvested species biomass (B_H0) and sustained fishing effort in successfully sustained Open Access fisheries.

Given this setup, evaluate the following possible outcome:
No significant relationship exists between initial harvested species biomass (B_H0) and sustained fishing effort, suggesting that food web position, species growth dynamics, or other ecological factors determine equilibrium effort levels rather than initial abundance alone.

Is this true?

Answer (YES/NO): NO